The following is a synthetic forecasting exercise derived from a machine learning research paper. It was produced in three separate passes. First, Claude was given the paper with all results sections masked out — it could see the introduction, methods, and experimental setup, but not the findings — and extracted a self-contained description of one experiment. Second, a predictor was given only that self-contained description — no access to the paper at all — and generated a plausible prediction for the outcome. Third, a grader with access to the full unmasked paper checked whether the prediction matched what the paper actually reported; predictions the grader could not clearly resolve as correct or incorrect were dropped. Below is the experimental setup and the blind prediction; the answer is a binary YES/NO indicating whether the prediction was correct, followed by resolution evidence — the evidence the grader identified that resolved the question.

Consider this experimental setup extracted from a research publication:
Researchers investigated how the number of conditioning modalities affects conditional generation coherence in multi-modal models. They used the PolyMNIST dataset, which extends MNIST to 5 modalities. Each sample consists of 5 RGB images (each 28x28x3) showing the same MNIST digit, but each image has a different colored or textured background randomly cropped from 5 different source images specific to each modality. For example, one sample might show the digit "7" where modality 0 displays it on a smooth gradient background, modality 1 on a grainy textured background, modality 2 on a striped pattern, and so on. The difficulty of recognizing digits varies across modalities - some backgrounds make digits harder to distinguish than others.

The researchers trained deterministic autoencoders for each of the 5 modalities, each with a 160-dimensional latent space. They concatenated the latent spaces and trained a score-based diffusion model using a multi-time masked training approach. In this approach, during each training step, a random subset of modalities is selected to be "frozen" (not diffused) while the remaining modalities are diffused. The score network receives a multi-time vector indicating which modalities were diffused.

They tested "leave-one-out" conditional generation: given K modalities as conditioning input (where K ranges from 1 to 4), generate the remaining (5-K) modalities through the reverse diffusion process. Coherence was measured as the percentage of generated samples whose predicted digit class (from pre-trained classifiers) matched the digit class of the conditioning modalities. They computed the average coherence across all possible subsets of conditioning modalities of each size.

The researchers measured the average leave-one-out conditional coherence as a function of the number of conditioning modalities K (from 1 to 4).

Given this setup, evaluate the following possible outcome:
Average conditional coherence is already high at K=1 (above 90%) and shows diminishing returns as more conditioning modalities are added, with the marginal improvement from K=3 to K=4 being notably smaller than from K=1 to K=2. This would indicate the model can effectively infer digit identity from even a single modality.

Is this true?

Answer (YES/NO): NO